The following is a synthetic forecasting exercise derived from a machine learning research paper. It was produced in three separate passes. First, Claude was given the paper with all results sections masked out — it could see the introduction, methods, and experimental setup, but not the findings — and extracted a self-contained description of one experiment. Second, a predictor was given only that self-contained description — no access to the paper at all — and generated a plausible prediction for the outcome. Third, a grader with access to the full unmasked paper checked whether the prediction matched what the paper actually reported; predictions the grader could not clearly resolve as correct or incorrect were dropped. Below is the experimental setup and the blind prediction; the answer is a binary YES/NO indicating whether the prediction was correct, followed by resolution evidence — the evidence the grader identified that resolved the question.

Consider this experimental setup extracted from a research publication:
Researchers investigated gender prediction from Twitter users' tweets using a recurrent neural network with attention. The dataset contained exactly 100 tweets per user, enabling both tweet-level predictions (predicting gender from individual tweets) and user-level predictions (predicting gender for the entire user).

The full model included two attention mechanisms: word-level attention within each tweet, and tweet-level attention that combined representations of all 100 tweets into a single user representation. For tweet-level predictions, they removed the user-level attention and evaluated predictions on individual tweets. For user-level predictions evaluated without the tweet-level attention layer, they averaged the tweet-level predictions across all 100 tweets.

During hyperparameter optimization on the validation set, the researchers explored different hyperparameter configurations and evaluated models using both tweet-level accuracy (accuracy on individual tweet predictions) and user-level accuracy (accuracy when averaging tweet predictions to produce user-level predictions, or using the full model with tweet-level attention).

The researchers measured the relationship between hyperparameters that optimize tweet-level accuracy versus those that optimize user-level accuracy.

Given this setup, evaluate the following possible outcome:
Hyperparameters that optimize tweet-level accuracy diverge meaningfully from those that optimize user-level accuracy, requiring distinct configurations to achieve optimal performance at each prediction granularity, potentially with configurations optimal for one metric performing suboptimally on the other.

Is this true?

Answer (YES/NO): YES